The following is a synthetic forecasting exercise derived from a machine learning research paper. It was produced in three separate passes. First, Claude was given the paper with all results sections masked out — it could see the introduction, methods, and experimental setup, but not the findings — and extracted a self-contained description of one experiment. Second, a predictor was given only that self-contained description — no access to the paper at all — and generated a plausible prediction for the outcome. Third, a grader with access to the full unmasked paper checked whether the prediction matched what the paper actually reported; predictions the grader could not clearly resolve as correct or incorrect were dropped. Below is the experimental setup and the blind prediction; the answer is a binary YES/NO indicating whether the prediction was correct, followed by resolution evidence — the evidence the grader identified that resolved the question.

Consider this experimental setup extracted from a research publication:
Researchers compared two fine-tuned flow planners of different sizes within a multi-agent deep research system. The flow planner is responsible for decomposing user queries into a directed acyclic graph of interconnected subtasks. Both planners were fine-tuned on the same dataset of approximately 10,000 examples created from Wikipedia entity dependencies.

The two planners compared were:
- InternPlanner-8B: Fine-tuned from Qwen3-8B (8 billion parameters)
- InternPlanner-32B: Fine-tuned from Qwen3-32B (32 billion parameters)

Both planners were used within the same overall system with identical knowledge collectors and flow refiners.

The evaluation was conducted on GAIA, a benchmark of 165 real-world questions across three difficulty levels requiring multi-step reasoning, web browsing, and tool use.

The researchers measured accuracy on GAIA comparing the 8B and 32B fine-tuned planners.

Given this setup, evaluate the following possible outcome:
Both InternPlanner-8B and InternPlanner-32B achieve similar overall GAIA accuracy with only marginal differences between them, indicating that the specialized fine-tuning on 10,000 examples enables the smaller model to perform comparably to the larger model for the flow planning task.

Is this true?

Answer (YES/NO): NO